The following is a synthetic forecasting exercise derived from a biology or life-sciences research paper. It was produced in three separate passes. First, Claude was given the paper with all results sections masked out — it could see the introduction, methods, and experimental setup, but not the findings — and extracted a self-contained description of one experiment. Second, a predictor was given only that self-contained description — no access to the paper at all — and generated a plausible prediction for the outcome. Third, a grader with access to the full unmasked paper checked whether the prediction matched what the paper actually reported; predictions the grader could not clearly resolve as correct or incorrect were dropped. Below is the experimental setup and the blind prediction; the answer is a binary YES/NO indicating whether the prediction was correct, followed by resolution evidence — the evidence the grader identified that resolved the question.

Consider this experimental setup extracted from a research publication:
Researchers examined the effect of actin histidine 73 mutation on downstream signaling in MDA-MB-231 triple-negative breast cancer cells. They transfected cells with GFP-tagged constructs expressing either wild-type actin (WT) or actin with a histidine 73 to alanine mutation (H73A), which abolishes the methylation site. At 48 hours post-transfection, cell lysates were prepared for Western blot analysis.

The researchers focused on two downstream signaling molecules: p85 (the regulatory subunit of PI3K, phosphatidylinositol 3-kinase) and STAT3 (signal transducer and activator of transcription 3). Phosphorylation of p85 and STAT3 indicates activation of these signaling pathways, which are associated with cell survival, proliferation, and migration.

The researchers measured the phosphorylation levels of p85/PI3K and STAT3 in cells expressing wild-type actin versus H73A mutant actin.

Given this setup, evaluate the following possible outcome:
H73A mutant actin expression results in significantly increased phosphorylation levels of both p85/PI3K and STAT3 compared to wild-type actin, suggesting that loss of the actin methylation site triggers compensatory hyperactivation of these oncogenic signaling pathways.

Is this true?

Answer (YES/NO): NO